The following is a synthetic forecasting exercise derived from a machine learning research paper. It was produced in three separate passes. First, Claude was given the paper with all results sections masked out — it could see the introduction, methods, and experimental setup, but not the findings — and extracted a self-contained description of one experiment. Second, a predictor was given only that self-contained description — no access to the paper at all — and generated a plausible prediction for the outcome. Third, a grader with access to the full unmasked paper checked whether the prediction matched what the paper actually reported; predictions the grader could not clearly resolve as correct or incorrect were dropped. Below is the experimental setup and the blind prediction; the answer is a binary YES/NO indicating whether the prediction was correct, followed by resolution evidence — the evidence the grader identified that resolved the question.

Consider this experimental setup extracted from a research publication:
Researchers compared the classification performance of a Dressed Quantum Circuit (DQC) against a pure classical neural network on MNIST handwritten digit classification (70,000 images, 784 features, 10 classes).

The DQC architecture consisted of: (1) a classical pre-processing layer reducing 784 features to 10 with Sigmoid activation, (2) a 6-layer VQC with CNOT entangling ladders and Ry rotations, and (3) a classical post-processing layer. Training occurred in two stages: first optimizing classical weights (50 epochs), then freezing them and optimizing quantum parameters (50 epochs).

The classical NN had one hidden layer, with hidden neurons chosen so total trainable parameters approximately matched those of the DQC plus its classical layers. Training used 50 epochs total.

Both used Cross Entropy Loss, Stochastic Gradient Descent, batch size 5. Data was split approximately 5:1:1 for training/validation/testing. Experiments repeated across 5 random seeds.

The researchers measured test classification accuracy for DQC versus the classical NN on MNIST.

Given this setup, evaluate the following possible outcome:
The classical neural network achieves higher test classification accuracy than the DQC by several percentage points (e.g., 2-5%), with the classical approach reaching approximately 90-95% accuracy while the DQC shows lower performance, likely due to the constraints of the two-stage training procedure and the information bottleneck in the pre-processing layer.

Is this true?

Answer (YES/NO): NO